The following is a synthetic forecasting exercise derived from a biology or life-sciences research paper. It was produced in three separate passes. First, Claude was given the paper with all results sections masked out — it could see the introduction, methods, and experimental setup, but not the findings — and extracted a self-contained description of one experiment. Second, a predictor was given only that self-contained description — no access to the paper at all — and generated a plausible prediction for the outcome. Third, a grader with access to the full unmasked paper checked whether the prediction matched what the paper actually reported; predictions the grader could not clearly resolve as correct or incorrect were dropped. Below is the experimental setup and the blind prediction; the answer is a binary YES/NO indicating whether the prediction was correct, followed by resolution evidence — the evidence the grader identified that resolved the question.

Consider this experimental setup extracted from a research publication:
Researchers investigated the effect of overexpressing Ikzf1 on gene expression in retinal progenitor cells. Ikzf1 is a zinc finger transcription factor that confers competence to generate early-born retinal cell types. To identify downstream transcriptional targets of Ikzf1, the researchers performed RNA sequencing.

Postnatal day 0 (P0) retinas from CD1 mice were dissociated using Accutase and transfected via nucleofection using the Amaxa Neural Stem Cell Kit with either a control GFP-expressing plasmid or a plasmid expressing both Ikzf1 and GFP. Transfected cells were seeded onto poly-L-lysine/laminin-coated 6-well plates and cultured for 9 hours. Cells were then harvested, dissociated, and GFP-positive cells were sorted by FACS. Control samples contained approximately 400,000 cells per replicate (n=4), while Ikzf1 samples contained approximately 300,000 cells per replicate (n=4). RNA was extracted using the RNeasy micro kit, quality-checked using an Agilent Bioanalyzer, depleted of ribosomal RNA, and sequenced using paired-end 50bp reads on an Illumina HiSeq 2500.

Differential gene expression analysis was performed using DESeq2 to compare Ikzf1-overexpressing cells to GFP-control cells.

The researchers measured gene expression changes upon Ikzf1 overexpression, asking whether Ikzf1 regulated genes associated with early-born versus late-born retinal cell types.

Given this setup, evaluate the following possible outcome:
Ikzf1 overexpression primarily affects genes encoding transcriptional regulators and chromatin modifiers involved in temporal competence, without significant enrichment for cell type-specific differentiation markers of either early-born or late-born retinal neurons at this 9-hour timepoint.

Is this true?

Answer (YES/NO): NO